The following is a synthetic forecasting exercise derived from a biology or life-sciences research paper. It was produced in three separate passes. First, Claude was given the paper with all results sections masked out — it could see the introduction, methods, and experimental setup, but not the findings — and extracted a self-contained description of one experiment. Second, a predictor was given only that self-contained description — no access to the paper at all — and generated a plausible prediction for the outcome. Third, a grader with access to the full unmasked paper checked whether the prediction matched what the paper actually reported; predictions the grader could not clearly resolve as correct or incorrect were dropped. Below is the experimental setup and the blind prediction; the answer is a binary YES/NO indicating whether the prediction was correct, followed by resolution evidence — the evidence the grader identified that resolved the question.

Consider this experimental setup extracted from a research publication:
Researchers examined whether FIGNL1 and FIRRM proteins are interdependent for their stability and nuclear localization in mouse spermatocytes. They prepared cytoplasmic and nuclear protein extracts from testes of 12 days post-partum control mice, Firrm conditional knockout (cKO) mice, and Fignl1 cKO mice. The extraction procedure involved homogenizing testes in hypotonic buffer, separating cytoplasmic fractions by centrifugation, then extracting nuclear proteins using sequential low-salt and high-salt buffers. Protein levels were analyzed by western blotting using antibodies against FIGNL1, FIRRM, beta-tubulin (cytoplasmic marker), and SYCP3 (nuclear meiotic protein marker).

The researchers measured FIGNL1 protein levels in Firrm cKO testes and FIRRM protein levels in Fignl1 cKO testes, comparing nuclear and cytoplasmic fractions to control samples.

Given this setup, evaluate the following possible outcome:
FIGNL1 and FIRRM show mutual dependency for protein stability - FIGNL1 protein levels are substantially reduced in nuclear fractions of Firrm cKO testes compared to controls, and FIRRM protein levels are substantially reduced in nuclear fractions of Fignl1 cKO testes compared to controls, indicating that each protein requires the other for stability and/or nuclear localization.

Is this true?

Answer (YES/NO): YES